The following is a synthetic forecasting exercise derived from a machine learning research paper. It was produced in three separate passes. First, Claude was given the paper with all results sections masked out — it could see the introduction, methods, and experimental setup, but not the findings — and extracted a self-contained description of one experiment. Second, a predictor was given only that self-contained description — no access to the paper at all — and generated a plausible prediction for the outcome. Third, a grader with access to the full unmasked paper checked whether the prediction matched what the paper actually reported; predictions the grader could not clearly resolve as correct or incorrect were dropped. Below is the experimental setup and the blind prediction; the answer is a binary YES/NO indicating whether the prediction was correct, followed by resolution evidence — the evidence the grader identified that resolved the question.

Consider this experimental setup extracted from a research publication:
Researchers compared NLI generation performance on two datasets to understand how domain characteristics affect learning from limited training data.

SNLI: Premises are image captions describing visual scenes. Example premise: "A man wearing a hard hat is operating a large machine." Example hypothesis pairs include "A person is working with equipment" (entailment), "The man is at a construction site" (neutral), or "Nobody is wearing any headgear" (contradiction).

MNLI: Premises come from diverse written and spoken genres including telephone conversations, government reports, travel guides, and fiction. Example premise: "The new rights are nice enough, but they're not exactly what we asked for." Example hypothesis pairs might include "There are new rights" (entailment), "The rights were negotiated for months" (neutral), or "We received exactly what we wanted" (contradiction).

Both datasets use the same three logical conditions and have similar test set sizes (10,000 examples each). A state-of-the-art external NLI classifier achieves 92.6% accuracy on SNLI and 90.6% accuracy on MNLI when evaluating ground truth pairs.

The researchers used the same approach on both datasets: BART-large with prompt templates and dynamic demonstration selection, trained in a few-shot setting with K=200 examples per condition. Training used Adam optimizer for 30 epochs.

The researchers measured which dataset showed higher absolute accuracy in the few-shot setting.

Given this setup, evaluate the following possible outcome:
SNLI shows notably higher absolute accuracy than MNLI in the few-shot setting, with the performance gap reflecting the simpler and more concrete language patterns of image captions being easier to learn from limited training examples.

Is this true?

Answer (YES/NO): YES